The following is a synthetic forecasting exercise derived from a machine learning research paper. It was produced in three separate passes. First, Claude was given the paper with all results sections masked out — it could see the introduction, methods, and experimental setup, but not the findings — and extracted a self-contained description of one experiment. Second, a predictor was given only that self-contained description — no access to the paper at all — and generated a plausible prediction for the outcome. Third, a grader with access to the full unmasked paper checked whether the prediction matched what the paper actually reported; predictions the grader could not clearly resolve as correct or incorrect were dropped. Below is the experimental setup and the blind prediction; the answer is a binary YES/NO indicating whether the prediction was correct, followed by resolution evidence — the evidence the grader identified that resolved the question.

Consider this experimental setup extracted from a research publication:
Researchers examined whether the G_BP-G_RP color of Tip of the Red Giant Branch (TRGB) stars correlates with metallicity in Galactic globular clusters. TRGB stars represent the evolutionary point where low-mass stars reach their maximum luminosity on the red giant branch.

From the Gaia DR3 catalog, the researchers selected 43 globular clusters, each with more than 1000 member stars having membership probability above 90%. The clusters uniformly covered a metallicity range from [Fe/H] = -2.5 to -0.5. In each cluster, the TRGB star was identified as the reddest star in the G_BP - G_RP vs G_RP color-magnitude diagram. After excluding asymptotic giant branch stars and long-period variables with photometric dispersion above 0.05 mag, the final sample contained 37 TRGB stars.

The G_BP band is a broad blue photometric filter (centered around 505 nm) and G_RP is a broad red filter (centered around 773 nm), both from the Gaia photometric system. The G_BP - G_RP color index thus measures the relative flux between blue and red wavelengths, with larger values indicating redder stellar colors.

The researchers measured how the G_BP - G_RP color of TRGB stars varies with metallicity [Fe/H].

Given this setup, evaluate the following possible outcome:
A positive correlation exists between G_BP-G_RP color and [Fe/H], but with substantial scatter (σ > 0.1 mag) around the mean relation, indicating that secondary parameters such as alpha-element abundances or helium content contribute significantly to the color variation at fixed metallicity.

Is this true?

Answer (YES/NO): NO